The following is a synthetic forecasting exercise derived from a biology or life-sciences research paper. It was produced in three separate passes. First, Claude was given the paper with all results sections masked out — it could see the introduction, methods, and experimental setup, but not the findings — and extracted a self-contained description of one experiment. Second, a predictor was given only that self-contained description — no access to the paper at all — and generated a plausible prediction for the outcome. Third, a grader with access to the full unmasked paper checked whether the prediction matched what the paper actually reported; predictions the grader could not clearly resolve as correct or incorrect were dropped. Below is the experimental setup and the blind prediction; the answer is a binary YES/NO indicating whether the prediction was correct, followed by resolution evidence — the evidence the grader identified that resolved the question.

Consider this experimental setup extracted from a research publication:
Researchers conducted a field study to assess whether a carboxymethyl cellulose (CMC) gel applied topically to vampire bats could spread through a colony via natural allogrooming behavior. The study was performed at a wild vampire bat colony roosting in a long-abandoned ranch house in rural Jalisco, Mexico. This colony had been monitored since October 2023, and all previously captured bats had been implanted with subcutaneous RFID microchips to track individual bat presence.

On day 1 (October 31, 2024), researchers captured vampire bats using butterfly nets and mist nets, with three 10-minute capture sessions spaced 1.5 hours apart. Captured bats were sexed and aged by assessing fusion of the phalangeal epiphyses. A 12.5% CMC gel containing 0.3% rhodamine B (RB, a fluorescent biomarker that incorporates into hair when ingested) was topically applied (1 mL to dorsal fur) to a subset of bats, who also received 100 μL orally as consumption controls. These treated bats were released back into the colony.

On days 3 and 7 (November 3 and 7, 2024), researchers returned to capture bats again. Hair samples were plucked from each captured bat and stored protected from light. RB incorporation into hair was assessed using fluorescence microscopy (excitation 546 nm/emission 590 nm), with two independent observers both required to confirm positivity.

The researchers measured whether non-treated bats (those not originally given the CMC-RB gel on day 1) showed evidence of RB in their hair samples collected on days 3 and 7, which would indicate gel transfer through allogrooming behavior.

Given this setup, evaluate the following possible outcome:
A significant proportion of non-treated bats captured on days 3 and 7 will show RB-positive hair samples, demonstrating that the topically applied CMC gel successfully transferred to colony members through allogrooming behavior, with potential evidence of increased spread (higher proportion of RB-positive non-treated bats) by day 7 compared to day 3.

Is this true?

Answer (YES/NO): NO